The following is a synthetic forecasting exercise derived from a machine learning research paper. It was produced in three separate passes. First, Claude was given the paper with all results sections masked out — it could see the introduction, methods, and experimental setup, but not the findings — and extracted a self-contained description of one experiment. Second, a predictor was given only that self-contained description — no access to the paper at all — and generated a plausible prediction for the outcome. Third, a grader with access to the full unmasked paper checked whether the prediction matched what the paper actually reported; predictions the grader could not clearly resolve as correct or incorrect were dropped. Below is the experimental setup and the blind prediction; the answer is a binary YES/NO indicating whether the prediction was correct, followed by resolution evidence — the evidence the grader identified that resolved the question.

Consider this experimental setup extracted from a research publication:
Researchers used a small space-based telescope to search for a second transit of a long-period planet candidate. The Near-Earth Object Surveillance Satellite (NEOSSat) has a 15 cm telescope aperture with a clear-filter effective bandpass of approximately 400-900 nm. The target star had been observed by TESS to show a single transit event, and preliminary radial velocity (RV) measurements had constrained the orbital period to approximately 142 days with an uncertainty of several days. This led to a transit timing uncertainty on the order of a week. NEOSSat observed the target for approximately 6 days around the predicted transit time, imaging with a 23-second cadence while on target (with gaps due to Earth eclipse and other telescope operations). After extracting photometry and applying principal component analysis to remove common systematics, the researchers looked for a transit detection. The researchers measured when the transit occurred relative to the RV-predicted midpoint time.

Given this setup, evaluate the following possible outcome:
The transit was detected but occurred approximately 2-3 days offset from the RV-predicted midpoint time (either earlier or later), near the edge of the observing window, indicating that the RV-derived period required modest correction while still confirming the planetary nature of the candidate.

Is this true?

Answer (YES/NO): NO